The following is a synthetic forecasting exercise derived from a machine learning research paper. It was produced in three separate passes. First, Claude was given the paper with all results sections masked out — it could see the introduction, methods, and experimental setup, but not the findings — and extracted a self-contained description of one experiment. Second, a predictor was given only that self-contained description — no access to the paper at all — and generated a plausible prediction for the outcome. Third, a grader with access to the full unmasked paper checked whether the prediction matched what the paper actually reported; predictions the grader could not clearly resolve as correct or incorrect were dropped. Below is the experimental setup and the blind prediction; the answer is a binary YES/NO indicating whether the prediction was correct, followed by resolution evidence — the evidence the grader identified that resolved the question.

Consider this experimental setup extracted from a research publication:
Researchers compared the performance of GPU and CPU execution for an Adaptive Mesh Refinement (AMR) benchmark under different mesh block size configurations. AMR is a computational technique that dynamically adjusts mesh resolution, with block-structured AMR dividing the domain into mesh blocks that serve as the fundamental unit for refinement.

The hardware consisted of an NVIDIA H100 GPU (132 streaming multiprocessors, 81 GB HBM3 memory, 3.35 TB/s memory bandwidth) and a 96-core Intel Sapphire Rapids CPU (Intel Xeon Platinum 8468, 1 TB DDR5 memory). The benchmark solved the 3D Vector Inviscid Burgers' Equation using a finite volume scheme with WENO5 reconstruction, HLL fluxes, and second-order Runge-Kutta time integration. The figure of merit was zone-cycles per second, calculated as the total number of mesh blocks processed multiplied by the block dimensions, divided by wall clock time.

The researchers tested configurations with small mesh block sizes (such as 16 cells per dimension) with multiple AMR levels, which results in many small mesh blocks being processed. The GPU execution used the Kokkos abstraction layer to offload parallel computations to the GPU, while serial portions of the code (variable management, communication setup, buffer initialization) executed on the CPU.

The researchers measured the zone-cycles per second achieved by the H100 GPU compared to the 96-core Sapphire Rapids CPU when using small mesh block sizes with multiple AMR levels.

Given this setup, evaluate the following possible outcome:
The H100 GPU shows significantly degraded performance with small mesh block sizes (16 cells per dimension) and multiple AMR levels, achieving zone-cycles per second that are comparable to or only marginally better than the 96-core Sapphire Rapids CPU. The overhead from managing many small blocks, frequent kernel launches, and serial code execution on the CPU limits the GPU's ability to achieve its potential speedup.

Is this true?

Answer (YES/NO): NO